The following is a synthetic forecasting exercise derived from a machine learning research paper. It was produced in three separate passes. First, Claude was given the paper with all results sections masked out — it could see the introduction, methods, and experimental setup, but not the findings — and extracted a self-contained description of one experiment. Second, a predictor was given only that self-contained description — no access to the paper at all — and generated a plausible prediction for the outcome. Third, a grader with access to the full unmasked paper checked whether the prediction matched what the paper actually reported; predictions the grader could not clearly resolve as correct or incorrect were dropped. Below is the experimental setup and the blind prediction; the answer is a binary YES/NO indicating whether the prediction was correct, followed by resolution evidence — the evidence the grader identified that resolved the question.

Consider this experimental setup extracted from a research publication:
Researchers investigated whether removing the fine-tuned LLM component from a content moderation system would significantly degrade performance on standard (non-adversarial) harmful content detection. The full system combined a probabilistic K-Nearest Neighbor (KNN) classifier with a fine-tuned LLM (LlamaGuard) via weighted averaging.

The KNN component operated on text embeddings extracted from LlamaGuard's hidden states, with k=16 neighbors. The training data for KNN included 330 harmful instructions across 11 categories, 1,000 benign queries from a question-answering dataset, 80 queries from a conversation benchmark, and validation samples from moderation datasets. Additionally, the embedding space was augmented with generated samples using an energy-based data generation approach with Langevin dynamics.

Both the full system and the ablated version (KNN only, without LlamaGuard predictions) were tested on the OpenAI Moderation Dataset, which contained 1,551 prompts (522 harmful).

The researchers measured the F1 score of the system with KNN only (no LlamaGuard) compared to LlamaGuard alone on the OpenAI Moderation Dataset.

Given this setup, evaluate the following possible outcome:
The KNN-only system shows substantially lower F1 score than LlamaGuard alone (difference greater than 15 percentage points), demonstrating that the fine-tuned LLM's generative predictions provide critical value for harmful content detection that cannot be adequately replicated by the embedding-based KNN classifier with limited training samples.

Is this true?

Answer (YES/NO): NO